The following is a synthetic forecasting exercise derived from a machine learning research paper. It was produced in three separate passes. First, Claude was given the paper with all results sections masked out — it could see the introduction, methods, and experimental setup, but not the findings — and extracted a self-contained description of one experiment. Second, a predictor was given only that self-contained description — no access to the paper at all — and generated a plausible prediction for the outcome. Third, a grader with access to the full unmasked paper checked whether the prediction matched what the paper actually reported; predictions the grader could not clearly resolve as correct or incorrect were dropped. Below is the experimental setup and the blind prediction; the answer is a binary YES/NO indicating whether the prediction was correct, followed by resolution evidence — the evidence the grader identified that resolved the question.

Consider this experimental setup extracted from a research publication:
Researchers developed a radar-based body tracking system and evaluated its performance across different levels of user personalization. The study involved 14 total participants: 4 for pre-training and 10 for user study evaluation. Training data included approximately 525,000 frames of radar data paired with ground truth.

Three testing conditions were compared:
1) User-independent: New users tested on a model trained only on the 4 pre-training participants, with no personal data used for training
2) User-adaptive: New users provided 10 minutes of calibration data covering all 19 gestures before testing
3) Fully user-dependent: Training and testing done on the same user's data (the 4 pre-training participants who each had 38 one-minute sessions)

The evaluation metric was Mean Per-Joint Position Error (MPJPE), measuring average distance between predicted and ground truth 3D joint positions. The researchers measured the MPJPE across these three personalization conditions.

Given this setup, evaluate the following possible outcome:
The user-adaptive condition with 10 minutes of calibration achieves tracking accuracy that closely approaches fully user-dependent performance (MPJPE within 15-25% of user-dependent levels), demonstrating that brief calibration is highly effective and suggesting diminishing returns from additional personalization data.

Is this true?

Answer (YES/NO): NO